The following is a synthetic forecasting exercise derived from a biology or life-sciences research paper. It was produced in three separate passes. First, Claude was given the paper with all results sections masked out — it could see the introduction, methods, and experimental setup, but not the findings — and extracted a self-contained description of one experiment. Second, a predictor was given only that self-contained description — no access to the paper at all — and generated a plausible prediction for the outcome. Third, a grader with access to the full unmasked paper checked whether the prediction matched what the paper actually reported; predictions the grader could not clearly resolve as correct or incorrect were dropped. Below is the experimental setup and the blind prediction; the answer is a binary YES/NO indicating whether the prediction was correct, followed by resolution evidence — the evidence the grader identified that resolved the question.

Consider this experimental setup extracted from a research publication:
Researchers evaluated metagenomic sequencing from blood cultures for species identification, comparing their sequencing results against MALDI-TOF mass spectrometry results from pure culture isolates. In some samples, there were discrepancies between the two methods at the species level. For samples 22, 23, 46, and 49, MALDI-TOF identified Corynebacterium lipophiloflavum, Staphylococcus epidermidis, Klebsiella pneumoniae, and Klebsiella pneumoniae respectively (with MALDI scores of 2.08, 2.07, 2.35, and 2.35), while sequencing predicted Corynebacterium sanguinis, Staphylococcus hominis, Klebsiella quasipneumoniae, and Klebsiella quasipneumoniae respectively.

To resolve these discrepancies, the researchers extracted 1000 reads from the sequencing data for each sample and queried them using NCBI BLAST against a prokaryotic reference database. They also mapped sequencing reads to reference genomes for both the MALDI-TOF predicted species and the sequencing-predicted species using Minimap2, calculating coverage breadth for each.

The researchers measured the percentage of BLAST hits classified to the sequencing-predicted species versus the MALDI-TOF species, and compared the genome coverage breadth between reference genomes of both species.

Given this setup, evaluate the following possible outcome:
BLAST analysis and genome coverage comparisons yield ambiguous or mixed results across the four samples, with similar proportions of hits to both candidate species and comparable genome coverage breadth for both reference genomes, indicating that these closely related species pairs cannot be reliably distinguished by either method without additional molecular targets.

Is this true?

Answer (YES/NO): NO